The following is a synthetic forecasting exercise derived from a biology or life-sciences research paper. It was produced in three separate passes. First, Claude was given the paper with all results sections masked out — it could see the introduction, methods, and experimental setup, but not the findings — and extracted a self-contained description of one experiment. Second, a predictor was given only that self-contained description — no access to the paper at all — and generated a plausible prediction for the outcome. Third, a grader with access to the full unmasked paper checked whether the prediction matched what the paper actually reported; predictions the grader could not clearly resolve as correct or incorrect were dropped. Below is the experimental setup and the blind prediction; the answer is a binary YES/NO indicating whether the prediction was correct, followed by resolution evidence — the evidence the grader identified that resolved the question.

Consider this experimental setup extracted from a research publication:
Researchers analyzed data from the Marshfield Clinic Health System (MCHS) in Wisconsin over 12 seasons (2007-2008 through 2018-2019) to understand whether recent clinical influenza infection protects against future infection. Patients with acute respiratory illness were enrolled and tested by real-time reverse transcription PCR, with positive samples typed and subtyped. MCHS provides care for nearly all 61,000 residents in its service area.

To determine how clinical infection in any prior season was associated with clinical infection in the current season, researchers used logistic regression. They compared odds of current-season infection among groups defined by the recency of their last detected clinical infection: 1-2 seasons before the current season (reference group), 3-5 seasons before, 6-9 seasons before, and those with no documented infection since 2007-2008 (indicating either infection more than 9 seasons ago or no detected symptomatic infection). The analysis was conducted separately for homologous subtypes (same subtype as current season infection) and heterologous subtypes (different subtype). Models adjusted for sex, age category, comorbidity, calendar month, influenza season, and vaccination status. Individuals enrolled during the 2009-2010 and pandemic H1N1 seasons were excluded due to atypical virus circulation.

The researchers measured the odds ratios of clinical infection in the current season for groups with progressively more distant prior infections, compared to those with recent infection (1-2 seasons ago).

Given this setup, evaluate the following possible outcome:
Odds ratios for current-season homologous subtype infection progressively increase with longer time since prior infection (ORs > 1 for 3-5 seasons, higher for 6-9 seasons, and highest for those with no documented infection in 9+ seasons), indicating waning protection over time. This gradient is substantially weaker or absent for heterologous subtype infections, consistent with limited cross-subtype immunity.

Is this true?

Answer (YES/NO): YES